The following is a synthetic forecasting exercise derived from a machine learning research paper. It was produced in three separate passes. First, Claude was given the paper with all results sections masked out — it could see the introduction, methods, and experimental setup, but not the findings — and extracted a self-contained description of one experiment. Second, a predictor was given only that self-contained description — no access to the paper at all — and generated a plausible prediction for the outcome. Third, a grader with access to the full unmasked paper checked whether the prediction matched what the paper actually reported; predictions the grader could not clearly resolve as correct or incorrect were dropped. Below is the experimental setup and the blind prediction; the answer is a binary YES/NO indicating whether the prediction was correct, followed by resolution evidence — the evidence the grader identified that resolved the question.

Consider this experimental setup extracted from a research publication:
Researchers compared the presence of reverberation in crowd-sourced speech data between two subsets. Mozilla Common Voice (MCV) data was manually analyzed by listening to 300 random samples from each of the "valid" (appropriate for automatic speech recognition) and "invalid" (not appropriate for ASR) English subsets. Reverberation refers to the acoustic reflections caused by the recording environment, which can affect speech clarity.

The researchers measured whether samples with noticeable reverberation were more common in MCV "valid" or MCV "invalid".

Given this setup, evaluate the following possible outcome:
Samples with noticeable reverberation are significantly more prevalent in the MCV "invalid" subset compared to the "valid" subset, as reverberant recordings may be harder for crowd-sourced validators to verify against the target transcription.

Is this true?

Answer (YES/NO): YES